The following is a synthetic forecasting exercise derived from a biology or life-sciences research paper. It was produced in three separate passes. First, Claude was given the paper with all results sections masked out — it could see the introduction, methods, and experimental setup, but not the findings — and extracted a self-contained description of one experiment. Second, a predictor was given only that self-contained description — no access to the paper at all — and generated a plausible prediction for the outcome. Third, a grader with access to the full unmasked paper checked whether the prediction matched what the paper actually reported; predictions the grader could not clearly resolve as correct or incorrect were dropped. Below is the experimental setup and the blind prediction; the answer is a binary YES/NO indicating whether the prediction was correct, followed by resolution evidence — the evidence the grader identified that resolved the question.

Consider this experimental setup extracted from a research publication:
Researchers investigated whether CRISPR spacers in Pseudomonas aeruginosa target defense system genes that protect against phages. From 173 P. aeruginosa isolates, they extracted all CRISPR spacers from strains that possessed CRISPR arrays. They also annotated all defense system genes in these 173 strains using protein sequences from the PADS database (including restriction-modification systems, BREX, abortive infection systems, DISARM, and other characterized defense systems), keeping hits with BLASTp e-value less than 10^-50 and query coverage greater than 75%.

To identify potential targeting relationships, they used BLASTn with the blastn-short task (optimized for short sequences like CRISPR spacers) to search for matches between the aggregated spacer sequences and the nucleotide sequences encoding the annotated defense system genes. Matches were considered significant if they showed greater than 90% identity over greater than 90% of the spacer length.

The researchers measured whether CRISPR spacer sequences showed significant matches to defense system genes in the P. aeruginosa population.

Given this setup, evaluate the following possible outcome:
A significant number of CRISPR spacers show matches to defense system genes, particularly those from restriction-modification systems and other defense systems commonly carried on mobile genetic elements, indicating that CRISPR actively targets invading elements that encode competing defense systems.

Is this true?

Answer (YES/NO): YES